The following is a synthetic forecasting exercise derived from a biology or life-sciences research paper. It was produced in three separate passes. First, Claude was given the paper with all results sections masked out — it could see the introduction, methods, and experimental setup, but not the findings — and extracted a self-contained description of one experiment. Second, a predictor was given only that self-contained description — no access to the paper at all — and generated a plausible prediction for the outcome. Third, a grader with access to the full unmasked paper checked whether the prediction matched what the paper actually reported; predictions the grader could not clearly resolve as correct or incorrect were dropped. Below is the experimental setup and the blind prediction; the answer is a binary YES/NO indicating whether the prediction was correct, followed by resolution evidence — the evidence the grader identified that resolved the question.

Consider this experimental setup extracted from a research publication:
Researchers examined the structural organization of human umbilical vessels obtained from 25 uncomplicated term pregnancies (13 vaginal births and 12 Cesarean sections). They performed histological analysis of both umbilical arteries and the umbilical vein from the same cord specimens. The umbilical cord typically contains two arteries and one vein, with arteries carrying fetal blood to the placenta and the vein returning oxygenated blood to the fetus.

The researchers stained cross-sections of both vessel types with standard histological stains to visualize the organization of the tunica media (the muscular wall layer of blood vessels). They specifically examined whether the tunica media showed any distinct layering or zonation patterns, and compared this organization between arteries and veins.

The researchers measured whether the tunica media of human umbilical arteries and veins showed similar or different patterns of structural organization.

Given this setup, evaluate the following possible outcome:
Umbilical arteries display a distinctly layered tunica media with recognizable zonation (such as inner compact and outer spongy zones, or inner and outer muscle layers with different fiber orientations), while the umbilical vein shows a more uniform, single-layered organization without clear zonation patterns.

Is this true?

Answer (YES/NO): YES